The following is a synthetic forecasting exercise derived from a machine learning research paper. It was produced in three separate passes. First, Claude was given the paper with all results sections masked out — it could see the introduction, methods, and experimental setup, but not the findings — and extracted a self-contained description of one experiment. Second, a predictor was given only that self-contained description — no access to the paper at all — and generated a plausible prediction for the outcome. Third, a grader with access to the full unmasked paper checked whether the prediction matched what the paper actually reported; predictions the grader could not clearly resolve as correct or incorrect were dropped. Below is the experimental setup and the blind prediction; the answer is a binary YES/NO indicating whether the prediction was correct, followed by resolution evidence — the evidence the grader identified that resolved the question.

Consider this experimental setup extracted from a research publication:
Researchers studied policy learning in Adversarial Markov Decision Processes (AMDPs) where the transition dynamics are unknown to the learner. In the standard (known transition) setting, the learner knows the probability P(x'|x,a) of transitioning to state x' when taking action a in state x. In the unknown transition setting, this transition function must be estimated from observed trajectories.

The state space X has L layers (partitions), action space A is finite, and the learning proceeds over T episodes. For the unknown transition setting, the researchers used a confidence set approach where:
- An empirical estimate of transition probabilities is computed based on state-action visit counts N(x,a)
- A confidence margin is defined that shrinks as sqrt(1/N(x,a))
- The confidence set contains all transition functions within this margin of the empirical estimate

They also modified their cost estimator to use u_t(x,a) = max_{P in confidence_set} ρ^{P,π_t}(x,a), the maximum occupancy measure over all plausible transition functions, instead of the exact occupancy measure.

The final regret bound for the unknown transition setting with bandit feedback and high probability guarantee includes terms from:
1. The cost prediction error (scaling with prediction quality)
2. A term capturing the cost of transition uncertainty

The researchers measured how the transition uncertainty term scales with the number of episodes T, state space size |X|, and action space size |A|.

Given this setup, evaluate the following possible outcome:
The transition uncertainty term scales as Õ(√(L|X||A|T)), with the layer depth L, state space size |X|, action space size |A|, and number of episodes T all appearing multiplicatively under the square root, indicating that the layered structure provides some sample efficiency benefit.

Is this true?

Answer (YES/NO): NO